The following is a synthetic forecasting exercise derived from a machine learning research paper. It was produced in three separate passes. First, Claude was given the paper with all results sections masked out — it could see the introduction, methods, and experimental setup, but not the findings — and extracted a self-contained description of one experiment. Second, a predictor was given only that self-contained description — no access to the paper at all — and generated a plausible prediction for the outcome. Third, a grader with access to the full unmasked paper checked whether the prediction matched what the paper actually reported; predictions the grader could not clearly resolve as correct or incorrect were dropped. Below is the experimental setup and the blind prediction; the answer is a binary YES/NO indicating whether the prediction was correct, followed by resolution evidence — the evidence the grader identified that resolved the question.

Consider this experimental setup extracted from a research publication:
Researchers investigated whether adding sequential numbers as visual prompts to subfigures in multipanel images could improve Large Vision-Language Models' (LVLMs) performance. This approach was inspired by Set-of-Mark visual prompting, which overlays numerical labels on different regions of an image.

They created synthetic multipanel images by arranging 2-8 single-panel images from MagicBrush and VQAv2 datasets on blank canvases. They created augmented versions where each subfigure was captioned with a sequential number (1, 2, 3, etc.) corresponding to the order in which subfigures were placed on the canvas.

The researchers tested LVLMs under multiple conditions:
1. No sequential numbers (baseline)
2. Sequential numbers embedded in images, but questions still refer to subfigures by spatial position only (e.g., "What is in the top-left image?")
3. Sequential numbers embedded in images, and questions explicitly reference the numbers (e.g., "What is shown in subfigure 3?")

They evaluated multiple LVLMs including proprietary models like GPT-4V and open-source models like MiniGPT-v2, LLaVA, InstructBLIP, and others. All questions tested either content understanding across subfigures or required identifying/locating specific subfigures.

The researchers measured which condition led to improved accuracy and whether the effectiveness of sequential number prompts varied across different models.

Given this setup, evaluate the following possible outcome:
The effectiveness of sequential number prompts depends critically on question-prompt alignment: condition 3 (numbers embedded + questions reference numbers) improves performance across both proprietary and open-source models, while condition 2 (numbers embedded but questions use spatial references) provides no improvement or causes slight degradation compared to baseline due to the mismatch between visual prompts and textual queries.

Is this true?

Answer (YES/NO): NO